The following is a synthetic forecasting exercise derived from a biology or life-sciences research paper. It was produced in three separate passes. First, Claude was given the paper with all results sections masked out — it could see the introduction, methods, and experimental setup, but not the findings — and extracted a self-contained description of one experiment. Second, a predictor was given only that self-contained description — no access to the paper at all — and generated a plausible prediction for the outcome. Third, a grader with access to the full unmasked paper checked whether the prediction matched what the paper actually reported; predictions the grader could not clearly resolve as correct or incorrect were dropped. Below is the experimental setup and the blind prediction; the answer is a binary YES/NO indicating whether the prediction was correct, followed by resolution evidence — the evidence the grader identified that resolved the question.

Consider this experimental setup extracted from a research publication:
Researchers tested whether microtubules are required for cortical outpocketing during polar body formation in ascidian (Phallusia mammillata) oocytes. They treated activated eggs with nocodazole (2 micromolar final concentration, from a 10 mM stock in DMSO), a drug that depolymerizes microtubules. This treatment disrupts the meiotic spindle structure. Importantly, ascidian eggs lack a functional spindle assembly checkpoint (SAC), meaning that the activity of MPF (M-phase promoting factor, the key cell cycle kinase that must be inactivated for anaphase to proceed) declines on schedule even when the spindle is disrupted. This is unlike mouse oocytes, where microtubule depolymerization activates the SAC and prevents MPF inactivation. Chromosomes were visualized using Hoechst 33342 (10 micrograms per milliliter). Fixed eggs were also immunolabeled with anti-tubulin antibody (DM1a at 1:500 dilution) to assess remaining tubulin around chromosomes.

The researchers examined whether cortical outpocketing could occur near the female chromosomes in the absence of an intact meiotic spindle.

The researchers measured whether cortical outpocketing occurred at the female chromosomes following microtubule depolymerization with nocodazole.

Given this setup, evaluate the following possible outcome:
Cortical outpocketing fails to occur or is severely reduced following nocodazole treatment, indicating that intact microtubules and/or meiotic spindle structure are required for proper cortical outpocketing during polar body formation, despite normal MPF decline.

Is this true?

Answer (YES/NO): NO